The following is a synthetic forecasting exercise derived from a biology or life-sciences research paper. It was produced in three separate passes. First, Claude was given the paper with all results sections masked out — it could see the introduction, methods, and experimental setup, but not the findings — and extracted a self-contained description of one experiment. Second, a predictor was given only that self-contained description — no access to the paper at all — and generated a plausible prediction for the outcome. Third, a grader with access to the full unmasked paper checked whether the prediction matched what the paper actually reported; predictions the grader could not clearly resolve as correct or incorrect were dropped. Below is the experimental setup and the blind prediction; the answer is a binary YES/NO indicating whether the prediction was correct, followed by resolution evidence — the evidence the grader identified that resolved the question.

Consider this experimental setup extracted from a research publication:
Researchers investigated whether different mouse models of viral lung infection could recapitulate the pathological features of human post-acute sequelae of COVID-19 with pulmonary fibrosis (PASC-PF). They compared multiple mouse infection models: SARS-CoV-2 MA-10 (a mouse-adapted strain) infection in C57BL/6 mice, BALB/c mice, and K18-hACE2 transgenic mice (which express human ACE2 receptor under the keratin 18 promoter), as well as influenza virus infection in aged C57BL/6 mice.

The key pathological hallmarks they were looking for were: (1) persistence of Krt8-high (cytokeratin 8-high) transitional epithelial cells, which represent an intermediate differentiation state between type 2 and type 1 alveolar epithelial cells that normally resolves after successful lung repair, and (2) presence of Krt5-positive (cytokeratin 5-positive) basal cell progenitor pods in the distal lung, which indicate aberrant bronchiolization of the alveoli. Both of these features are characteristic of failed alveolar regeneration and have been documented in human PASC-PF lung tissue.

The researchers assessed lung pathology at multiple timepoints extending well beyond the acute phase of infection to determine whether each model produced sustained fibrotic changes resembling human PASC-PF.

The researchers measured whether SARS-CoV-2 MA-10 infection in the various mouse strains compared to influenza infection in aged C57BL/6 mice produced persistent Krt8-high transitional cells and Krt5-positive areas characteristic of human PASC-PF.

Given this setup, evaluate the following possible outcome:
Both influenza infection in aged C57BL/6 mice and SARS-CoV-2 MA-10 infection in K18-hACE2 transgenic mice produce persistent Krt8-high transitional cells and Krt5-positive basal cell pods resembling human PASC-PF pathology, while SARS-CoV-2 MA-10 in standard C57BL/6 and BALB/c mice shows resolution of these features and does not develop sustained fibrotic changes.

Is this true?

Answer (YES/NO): NO